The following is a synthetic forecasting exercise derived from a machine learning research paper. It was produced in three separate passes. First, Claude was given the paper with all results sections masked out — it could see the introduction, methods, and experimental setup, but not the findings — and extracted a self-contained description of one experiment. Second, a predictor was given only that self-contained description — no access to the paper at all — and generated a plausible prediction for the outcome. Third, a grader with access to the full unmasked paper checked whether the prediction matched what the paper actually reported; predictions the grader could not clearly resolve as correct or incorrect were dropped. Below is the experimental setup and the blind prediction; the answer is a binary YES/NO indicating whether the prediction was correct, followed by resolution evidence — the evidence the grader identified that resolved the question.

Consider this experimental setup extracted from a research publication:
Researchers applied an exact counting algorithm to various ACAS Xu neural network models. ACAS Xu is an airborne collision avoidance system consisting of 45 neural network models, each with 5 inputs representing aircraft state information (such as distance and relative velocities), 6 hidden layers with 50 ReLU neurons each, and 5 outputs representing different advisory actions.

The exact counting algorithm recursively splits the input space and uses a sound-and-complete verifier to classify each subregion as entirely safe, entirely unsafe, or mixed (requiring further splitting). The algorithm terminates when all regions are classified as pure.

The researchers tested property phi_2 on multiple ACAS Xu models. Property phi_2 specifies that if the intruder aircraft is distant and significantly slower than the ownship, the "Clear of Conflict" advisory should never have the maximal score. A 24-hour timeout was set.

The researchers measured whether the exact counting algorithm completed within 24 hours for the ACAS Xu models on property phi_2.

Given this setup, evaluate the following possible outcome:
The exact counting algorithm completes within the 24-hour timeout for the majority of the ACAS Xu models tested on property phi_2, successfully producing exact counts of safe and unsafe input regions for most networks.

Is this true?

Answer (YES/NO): NO